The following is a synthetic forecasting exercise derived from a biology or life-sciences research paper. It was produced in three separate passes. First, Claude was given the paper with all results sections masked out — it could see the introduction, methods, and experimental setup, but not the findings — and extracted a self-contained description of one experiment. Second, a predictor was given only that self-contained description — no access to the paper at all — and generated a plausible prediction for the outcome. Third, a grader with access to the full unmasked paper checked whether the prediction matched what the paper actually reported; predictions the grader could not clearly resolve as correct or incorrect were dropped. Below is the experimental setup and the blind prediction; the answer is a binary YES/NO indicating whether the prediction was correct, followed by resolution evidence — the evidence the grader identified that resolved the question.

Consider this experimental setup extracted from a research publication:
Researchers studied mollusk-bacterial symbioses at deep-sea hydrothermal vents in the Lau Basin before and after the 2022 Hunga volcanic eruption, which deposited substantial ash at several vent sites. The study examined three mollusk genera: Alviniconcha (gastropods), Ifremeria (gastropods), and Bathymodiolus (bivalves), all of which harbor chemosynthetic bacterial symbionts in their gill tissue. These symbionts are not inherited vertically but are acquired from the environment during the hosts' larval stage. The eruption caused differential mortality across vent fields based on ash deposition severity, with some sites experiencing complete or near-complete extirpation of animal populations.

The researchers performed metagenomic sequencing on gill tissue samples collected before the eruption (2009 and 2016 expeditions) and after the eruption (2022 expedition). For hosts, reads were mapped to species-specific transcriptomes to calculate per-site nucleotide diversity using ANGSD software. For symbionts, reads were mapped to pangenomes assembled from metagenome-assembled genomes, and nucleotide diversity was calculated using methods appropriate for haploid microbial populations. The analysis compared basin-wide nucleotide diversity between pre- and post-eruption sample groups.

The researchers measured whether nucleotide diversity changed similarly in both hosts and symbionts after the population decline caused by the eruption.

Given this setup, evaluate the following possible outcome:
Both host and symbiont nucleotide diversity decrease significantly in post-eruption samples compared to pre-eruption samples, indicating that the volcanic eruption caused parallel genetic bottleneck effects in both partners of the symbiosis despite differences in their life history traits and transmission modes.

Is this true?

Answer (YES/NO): NO